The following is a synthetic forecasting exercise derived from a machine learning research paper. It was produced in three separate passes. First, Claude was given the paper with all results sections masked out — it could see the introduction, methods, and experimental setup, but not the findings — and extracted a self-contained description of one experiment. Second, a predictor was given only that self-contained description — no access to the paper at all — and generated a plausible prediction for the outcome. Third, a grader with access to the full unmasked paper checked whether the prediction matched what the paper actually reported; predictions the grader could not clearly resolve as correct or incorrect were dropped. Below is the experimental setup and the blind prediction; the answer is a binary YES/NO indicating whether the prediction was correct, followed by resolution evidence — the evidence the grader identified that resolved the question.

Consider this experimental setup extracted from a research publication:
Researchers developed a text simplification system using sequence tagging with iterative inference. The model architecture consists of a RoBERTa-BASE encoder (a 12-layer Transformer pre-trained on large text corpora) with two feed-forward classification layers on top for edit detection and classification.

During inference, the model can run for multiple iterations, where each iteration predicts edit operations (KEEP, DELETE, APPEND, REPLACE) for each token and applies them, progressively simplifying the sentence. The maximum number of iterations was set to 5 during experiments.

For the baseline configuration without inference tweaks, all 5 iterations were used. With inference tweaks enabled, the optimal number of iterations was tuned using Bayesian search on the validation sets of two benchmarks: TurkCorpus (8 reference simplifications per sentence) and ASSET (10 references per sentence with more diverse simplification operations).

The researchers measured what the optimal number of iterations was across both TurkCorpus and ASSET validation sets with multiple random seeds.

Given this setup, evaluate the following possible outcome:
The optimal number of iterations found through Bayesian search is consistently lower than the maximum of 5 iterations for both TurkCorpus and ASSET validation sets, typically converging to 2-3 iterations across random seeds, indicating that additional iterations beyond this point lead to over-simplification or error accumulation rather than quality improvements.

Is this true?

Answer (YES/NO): YES